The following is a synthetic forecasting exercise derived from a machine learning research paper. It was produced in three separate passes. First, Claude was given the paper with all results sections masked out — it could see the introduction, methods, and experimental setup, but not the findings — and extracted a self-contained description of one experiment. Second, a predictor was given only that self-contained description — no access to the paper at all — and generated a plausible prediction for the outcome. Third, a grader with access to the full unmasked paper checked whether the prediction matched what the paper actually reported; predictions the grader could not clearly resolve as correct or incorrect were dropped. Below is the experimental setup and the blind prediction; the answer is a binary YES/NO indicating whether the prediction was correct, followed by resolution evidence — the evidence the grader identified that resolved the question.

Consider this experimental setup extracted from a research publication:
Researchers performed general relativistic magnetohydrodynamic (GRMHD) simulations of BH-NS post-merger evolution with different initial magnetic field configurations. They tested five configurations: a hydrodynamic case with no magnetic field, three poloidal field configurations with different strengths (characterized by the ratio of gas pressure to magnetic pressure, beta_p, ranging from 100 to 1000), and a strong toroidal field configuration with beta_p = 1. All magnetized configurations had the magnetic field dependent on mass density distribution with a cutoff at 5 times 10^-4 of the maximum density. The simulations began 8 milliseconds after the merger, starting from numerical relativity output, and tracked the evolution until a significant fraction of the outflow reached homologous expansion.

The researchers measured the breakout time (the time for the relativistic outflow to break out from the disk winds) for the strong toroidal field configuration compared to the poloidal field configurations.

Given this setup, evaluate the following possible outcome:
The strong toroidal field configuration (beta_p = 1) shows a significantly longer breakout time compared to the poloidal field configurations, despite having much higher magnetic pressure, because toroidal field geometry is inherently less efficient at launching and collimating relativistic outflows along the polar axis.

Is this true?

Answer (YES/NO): YES